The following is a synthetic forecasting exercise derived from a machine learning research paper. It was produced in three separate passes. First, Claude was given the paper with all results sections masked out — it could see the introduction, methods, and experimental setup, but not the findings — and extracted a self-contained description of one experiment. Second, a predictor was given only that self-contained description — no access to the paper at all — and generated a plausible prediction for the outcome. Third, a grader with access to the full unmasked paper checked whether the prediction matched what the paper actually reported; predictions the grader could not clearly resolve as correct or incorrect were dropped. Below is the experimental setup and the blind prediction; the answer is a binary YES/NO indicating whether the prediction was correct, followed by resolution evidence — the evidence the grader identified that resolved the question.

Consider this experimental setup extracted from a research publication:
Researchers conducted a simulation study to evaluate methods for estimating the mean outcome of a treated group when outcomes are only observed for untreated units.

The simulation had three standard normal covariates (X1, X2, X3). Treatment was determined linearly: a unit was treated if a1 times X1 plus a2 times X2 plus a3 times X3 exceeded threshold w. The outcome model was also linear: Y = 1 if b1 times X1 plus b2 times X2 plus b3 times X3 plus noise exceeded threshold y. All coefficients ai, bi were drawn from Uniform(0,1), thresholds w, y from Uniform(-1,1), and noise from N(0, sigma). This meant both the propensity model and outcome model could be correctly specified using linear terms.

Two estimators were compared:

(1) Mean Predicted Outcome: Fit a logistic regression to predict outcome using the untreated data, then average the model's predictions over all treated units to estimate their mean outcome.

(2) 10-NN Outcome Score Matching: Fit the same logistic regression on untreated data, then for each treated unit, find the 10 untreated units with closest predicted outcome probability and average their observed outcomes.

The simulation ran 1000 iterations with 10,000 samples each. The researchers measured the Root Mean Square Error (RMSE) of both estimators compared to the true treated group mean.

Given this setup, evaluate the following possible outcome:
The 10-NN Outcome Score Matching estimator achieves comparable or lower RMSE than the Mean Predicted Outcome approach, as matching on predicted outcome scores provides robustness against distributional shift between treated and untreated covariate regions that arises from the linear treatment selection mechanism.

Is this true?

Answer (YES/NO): NO